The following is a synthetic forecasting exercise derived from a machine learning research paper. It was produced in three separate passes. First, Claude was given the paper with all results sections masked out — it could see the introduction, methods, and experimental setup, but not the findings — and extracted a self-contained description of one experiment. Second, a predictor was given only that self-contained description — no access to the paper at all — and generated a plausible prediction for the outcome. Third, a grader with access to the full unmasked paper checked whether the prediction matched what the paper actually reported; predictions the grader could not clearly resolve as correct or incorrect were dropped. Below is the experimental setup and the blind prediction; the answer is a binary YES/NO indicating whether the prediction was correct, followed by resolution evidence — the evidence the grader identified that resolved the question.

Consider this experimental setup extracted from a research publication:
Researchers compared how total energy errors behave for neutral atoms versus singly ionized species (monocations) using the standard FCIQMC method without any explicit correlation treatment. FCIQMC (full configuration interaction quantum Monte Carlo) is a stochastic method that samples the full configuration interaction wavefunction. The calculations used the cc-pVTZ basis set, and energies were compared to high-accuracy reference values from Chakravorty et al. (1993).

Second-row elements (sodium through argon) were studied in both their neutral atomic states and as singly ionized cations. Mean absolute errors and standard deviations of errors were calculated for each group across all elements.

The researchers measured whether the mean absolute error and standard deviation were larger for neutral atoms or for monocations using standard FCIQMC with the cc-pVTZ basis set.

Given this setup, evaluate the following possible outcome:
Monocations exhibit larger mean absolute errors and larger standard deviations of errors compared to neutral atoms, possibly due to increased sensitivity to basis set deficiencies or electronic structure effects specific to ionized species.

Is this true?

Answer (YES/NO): NO